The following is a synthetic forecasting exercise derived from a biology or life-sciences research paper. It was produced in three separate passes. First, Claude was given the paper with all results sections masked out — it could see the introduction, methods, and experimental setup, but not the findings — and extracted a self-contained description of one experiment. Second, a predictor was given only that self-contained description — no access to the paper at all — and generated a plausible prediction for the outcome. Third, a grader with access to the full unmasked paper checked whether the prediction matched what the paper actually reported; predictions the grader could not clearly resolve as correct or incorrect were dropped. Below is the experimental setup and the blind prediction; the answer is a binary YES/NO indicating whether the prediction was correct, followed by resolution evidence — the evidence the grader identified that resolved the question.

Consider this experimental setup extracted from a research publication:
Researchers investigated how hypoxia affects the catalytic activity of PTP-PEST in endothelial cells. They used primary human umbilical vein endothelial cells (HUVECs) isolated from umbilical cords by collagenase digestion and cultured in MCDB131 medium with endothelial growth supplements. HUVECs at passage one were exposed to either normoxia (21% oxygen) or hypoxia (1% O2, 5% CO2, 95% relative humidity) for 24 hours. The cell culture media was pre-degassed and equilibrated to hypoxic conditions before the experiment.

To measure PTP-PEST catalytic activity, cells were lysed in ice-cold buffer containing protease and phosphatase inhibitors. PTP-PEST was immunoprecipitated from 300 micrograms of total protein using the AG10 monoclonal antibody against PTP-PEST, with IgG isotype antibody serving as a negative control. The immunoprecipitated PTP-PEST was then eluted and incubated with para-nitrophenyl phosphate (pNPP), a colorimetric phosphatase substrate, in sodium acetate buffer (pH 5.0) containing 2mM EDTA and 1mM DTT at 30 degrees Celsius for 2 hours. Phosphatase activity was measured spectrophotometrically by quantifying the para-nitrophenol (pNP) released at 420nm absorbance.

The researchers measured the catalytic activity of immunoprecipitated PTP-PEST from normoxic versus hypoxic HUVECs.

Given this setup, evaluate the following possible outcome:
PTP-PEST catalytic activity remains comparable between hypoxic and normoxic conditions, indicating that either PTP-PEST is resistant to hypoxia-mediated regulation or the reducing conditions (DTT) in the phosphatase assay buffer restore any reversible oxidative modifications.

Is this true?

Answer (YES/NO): NO